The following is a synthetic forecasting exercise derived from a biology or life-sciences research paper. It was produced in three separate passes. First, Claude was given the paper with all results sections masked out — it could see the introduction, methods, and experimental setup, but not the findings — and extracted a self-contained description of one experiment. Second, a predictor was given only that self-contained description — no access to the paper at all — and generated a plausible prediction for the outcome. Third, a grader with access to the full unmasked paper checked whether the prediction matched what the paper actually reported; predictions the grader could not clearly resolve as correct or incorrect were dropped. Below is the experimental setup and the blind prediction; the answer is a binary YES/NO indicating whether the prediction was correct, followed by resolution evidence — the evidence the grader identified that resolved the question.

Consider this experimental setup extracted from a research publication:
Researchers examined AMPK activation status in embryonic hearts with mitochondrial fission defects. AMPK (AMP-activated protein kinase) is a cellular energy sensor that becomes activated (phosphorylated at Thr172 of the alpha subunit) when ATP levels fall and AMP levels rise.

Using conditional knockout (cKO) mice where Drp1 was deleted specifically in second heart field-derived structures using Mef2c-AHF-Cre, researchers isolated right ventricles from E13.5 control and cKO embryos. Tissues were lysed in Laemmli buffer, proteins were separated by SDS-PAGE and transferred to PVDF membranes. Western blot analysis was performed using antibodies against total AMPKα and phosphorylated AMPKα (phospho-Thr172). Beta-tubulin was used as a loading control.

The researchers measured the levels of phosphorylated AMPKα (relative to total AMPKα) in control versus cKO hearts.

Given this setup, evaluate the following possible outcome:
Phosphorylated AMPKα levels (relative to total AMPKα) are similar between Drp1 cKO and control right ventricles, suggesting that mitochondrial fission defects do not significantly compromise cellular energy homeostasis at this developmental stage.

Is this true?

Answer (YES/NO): NO